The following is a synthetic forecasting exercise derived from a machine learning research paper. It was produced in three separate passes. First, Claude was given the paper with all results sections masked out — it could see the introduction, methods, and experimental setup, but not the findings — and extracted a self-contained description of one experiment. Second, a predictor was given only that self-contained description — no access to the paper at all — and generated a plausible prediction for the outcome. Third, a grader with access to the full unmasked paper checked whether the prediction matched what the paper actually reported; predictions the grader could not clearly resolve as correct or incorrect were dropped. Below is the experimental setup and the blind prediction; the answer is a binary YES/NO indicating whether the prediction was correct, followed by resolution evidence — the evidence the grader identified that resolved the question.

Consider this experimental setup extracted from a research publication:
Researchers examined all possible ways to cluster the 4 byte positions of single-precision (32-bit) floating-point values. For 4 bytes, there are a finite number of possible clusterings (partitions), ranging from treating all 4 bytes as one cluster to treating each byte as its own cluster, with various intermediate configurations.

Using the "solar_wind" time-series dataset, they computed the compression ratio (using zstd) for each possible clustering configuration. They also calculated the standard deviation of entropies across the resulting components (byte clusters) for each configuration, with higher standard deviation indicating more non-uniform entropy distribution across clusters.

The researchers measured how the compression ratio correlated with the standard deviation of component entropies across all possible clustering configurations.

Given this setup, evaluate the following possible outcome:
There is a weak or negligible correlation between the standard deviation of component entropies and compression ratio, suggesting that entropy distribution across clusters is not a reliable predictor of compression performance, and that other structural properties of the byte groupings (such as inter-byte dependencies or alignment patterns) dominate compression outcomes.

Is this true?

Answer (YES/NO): NO